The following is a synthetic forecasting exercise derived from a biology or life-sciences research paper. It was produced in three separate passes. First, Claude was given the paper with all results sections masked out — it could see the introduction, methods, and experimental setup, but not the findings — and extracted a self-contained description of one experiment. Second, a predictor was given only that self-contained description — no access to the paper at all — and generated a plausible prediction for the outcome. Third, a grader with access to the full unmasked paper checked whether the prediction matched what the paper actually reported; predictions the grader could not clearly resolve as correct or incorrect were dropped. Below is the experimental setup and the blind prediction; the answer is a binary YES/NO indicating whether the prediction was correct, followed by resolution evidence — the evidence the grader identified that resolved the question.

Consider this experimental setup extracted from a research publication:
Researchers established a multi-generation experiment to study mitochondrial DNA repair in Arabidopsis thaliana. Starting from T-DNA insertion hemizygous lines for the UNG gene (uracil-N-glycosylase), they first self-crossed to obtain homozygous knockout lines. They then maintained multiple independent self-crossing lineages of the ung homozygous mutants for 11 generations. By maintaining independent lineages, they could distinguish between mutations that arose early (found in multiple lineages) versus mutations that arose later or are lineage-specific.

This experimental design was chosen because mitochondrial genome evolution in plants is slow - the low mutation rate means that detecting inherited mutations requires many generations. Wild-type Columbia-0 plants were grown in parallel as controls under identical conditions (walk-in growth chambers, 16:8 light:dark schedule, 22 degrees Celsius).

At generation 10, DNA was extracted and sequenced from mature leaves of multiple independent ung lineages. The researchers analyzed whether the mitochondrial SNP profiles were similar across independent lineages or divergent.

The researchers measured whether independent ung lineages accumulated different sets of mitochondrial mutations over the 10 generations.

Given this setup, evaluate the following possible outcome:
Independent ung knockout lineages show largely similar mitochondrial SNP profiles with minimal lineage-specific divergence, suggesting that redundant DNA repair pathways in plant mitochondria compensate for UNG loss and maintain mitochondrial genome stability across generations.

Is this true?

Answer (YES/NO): YES